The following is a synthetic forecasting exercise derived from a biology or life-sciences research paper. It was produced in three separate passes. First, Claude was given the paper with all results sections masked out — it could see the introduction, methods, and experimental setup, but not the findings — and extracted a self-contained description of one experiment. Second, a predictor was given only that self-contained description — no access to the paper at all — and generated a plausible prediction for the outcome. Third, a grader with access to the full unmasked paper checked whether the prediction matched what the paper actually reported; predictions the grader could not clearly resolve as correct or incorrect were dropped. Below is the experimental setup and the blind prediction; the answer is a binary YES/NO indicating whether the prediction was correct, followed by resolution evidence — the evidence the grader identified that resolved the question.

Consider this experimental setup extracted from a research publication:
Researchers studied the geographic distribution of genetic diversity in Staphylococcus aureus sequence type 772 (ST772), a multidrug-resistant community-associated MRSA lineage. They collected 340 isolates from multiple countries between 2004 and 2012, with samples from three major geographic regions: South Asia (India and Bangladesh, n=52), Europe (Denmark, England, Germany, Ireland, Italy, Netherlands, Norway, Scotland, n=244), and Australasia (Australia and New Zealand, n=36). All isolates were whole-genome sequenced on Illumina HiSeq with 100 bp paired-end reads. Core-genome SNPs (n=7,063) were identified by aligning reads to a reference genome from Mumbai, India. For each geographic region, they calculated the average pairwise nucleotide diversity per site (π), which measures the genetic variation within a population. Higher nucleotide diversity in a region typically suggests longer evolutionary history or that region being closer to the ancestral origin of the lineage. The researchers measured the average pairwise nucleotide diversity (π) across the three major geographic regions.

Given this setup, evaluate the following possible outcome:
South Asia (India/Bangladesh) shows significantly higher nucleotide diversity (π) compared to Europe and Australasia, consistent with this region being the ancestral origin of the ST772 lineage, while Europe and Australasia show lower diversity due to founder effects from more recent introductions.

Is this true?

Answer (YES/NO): YES